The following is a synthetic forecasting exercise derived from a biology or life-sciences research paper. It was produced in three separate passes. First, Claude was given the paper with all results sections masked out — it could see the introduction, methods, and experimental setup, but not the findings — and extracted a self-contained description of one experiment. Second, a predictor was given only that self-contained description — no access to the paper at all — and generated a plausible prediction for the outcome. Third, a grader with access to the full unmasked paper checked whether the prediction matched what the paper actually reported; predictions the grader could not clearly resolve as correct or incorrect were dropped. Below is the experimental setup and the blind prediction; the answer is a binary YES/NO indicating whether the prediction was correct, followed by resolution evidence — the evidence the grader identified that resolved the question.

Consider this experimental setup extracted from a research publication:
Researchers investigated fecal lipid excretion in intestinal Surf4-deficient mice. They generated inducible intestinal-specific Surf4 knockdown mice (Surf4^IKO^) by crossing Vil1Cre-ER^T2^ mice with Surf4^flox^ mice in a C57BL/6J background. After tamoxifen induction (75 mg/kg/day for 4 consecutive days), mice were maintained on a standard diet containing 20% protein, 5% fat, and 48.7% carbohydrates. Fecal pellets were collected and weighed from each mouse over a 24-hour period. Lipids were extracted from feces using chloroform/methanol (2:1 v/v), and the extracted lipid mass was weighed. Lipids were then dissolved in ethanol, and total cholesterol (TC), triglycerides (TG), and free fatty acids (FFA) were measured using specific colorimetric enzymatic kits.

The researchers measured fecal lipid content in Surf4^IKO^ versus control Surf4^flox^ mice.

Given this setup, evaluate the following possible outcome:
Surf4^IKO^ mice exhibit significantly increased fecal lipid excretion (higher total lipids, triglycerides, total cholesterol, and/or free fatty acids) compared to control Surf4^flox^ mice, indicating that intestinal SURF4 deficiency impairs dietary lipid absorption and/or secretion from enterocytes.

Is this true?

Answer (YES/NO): YES